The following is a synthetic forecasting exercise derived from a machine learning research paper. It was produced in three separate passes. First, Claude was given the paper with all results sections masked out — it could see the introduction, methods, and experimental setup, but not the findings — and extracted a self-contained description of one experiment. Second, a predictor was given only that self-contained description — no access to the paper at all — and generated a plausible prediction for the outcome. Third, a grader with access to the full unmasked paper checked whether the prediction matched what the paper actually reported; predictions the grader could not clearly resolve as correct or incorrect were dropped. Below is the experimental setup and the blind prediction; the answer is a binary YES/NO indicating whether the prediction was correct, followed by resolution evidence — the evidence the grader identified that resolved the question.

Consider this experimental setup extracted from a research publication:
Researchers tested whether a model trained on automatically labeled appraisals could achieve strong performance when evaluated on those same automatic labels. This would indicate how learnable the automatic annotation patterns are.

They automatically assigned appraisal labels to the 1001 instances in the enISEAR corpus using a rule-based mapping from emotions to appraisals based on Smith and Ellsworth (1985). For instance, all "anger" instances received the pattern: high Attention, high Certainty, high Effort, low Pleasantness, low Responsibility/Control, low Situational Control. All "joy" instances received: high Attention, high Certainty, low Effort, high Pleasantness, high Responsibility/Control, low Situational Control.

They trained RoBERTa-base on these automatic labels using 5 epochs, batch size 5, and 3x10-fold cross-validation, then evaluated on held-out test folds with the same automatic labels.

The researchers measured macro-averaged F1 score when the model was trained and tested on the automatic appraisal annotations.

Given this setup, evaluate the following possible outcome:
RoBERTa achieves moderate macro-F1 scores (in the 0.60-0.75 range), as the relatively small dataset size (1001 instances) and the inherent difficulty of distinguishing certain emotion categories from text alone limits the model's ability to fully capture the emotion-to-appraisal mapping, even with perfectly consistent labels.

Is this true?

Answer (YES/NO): NO